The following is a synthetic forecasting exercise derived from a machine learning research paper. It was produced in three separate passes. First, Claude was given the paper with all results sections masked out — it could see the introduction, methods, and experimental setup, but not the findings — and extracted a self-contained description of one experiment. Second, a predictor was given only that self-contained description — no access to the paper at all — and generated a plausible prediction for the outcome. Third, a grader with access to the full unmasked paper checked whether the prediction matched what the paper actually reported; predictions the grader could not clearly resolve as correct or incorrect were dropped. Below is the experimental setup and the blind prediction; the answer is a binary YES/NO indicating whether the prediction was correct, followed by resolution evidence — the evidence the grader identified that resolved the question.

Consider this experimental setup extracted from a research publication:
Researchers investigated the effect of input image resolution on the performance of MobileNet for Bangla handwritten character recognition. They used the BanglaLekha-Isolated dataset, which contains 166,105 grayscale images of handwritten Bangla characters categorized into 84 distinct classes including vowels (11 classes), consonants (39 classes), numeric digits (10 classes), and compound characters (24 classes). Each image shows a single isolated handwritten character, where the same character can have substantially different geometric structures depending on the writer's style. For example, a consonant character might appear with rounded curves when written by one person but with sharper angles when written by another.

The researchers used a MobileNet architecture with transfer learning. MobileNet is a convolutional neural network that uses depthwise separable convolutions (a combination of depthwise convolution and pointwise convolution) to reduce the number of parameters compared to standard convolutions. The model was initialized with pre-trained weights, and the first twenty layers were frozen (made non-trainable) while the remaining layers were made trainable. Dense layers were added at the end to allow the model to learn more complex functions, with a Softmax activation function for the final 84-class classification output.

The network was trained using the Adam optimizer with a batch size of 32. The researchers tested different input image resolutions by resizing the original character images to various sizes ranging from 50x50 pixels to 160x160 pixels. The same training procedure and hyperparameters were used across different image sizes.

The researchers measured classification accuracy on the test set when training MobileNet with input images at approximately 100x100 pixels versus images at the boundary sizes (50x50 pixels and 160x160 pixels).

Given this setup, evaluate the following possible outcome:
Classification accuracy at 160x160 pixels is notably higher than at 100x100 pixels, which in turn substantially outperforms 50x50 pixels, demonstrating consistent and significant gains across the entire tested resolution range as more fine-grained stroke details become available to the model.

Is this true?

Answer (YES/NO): NO